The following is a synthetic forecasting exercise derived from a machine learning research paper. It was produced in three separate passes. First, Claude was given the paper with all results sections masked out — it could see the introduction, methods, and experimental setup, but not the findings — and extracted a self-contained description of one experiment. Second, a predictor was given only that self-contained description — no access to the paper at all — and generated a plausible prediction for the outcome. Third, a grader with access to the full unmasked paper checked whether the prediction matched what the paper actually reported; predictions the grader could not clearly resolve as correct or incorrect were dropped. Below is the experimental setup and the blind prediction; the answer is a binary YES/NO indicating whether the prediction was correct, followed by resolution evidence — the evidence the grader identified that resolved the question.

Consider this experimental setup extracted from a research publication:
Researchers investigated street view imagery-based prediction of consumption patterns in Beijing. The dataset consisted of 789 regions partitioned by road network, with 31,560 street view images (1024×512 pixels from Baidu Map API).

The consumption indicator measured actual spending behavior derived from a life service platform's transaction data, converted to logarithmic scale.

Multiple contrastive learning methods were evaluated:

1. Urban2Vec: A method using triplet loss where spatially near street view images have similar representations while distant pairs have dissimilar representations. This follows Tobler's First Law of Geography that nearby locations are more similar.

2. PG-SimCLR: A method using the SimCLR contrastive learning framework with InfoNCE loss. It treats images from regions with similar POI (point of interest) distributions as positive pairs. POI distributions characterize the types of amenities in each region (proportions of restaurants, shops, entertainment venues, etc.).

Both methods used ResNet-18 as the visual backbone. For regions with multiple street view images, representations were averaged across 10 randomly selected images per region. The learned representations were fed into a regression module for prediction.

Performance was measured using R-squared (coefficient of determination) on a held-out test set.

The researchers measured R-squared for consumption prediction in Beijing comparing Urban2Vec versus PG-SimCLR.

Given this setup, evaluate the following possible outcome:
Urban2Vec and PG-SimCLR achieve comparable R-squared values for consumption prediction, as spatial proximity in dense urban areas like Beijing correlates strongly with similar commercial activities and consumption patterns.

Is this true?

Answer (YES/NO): NO